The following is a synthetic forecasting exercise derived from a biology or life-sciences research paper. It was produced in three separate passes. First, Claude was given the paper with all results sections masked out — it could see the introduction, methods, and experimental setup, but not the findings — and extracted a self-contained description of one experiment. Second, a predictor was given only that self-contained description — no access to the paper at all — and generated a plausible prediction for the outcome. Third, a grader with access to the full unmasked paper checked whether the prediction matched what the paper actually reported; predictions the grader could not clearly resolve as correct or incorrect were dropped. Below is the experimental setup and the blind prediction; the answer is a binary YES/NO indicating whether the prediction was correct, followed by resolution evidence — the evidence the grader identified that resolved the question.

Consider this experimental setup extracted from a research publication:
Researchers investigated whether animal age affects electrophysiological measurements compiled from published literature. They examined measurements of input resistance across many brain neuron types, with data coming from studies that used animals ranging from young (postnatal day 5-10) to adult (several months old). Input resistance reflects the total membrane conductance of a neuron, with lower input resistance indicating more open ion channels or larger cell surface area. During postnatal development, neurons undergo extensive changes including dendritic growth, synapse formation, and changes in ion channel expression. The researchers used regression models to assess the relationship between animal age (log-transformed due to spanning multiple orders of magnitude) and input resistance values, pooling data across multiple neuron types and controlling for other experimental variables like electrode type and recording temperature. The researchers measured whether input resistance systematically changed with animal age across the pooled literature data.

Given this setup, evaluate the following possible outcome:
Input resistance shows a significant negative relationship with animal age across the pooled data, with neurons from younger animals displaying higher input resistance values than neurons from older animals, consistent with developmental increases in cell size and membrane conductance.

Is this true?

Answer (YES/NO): YES